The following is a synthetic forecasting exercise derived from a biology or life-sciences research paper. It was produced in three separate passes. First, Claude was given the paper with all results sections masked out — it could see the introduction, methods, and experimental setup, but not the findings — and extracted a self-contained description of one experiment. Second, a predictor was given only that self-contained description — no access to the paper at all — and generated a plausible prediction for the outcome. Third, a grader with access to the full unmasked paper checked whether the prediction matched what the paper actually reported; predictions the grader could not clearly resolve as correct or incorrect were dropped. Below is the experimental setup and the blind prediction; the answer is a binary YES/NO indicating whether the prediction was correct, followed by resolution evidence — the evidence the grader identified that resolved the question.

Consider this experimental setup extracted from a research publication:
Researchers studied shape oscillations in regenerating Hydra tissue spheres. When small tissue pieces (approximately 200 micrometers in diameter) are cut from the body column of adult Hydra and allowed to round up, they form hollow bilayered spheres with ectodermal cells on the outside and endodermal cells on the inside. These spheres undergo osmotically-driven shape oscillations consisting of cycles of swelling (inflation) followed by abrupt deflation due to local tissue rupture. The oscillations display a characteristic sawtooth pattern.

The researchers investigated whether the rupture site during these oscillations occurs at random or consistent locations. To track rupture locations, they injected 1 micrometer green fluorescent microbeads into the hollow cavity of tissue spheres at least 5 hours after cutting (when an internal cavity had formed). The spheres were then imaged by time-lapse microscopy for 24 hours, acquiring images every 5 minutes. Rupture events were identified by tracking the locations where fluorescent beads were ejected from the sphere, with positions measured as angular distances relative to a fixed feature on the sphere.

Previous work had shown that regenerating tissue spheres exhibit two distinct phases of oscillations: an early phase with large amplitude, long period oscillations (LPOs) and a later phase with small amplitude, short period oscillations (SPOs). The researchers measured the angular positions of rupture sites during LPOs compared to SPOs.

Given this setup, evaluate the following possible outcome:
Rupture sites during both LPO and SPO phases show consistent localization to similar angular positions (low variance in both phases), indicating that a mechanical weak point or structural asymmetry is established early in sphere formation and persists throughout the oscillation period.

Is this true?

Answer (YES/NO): NO